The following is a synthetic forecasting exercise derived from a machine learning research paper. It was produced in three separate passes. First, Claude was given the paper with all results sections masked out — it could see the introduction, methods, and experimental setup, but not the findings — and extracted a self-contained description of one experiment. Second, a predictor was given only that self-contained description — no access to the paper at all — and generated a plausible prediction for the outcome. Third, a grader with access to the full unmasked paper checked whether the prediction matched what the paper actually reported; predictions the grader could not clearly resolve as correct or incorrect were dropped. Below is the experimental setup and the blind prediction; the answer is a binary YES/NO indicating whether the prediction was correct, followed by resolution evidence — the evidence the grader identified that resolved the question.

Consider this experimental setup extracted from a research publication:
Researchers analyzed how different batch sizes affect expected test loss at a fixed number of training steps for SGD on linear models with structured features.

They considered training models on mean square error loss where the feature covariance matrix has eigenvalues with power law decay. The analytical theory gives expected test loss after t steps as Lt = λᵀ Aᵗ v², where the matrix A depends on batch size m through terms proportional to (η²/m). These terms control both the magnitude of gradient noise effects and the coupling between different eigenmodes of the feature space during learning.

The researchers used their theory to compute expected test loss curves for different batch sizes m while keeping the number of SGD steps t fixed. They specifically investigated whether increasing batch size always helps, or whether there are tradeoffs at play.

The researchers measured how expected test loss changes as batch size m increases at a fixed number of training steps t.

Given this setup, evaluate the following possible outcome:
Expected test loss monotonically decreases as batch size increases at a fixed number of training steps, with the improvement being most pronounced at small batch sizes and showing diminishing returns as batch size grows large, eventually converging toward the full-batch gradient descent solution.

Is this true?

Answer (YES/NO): YES